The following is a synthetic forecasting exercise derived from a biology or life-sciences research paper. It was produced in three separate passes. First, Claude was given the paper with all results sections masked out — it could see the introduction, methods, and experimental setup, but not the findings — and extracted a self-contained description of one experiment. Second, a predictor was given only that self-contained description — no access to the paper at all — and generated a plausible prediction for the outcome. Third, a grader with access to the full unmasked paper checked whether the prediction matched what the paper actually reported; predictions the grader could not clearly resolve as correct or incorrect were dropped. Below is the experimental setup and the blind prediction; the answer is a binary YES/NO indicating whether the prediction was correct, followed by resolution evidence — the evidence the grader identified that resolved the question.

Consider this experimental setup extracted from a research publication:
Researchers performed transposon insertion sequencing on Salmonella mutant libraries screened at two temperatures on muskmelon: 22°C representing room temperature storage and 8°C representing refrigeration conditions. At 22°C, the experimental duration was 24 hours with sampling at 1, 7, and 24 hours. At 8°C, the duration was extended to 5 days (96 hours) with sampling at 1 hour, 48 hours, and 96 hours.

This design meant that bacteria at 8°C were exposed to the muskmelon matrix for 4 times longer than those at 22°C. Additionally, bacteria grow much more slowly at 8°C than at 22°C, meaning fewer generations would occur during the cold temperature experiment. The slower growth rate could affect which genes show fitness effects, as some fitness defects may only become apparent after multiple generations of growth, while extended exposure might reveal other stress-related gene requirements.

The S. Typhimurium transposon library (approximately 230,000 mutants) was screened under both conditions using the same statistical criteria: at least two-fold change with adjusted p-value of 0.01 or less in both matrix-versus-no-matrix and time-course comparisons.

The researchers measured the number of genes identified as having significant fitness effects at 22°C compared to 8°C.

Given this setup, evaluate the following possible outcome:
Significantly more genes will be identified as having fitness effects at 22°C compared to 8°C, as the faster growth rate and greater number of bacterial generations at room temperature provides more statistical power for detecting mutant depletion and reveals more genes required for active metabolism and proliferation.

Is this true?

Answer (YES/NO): NO